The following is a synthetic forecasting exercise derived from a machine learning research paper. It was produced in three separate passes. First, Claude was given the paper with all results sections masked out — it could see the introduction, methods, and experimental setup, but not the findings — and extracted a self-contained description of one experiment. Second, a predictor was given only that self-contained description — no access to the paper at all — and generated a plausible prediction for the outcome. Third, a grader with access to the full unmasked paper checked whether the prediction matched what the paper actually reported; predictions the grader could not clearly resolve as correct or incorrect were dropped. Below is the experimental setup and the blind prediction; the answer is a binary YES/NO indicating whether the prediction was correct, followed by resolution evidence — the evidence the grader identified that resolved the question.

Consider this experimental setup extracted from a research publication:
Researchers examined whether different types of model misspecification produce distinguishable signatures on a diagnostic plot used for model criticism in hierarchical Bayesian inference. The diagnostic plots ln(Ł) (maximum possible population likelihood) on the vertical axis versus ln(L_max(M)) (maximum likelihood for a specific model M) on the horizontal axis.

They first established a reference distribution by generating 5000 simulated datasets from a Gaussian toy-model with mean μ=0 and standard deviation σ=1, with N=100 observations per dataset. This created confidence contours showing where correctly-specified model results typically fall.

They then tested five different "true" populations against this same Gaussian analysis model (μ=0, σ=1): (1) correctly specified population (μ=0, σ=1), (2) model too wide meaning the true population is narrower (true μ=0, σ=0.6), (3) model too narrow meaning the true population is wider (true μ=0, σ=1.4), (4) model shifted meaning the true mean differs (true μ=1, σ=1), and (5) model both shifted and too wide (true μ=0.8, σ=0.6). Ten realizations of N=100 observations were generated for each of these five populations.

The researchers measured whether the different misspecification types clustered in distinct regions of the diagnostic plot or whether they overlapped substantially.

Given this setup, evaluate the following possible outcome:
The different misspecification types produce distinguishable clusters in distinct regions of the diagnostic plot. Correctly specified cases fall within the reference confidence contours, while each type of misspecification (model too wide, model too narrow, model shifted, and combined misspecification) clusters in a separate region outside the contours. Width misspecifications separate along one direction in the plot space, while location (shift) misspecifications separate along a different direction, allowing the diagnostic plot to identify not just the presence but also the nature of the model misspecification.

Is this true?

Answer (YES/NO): YES